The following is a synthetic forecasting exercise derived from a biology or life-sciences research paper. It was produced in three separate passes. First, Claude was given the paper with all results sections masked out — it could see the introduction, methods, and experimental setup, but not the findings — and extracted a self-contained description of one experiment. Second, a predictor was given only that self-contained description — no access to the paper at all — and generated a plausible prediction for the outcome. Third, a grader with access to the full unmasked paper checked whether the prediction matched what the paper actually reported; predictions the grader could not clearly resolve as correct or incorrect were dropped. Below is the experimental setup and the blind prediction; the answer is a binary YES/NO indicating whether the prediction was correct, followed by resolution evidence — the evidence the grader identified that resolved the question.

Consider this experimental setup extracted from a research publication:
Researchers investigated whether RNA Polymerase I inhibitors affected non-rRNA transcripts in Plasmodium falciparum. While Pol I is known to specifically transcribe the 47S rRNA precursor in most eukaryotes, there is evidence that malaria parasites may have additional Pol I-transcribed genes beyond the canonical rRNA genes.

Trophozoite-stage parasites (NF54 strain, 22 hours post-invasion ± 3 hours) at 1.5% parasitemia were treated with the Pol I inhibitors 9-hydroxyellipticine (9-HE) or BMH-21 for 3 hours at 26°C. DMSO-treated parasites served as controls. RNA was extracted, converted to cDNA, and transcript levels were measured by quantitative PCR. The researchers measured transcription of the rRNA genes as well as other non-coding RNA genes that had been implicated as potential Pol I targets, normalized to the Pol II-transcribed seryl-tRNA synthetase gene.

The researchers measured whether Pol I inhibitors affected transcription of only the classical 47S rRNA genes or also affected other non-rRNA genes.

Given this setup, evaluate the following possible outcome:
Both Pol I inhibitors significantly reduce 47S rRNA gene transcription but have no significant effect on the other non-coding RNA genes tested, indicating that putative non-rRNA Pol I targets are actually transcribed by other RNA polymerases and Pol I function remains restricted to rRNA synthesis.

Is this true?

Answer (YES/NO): NO